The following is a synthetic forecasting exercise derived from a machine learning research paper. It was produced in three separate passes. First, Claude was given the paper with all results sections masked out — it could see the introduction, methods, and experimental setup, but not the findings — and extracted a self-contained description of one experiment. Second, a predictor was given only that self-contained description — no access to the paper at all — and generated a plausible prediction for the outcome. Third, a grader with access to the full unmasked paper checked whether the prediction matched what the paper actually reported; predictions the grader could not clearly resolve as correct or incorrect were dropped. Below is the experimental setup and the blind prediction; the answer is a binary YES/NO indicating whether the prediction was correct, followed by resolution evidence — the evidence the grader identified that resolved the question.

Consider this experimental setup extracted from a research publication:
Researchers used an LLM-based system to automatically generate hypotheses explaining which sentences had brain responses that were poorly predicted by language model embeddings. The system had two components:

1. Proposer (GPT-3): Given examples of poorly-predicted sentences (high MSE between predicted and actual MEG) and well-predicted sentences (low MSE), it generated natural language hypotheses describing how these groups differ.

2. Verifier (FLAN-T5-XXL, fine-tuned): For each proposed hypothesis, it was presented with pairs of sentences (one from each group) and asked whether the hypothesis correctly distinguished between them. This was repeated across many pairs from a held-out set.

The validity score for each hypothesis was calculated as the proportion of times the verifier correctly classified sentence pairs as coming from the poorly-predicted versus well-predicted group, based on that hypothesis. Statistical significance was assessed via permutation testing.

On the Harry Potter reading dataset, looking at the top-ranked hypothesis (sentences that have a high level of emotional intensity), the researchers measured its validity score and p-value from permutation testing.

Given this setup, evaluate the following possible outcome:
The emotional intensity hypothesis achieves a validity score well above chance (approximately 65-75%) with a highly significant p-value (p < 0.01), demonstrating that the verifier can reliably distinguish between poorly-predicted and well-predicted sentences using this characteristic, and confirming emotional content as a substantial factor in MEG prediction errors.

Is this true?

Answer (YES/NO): NO